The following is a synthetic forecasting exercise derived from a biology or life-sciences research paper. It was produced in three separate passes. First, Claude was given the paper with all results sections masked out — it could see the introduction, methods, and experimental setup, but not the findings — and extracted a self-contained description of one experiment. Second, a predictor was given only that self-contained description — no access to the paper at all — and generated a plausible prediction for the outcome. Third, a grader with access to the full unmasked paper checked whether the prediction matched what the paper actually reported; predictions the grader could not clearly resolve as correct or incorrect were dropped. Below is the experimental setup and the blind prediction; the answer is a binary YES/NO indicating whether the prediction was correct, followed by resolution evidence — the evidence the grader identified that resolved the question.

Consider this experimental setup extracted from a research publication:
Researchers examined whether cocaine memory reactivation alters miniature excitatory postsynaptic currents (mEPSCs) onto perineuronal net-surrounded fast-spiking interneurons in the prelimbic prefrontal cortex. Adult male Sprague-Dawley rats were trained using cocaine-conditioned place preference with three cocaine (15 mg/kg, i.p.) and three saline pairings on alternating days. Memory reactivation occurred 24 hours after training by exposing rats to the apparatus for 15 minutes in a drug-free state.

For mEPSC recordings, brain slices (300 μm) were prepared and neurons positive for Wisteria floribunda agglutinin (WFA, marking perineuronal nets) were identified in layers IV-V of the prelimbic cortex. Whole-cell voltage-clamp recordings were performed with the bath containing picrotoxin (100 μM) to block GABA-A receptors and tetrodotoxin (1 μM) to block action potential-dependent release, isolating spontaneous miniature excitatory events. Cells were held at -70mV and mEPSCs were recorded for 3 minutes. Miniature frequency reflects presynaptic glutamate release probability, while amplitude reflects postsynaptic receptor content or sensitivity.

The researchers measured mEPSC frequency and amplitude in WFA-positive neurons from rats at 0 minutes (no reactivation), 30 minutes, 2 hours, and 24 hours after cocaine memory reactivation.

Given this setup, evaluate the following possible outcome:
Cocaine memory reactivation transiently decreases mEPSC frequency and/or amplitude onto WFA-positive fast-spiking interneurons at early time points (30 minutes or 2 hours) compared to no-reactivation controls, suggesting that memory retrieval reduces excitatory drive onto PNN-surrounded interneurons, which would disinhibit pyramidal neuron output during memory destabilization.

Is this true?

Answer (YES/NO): NO